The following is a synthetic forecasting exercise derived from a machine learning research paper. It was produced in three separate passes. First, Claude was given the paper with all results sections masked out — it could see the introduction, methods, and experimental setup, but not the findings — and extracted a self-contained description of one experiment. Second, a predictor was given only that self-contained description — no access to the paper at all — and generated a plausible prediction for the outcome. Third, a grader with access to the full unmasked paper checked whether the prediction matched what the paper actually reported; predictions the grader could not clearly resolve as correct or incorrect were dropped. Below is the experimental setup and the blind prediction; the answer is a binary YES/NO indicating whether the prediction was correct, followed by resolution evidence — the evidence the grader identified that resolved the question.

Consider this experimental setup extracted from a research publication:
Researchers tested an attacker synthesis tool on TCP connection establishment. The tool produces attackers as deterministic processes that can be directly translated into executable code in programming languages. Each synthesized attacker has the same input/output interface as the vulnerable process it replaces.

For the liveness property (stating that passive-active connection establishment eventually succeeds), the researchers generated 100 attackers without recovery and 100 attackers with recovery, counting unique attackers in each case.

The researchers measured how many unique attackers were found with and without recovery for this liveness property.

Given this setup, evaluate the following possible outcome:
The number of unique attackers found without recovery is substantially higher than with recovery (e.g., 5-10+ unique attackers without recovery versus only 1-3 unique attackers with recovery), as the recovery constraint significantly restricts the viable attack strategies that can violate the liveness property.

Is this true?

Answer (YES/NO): NO